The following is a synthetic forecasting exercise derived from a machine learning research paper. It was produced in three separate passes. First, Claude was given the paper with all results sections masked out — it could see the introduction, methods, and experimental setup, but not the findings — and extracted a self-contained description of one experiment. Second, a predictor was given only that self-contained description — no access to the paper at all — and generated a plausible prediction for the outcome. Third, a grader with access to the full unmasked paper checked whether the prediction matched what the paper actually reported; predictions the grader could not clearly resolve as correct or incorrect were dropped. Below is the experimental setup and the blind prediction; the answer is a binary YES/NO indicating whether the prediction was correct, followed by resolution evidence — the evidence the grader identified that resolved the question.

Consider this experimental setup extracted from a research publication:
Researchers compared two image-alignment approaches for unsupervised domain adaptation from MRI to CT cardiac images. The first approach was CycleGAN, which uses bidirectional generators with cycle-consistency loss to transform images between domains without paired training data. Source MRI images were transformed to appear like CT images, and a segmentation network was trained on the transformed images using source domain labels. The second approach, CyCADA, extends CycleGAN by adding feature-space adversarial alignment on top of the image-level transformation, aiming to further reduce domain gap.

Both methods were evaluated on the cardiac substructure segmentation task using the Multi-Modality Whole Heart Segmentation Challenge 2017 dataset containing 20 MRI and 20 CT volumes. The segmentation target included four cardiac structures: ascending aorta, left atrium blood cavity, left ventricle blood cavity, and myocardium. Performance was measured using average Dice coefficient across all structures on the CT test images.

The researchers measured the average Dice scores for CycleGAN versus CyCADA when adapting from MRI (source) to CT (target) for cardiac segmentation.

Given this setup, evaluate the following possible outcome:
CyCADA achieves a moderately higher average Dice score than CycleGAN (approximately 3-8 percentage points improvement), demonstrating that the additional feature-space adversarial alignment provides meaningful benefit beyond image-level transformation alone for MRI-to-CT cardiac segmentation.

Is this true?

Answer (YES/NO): YES